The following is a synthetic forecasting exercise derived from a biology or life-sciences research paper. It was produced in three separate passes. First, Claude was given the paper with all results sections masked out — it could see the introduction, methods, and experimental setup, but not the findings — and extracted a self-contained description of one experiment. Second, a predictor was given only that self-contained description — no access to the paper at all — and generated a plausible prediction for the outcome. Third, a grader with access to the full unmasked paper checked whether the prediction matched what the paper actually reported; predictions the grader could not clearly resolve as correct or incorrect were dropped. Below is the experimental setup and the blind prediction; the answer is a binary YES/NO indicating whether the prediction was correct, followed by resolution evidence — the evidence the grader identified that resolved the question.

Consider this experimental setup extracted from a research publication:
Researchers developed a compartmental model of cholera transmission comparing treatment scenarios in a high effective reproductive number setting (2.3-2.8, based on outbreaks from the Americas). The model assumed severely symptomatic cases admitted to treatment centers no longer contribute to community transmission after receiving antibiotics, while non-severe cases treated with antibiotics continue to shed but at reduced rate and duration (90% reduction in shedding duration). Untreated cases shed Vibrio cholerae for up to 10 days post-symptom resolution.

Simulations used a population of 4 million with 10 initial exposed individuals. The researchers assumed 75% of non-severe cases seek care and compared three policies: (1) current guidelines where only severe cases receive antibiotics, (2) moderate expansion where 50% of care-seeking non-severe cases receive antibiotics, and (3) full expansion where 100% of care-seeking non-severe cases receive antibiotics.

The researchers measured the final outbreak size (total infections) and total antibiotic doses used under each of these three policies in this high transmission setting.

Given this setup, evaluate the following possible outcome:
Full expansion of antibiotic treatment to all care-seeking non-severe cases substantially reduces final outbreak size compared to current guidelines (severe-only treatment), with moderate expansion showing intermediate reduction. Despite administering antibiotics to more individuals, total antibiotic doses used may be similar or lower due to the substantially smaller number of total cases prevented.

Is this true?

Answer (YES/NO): NO